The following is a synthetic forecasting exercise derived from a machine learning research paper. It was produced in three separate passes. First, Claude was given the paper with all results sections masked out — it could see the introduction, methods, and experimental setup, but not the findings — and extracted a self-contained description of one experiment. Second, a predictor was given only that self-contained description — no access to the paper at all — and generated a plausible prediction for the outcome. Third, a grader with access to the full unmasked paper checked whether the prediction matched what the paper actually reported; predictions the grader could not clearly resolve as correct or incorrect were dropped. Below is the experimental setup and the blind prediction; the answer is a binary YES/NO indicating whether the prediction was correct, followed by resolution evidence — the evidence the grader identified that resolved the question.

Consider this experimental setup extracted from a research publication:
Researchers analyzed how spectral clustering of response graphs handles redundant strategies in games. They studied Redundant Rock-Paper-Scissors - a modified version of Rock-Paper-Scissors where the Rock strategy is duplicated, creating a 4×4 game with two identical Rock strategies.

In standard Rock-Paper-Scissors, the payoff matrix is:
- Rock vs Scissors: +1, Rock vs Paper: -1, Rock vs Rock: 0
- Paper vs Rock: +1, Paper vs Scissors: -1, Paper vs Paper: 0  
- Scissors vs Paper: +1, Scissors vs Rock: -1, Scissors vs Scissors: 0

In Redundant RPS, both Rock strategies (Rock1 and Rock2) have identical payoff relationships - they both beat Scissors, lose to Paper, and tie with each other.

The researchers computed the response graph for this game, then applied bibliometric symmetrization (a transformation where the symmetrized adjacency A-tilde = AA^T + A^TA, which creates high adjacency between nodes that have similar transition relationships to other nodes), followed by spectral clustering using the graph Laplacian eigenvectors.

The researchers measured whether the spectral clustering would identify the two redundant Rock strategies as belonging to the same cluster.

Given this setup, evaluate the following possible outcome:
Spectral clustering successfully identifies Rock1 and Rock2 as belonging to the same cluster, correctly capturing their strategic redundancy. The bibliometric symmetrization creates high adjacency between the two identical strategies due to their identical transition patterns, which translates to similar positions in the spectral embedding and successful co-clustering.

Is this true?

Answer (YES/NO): YES